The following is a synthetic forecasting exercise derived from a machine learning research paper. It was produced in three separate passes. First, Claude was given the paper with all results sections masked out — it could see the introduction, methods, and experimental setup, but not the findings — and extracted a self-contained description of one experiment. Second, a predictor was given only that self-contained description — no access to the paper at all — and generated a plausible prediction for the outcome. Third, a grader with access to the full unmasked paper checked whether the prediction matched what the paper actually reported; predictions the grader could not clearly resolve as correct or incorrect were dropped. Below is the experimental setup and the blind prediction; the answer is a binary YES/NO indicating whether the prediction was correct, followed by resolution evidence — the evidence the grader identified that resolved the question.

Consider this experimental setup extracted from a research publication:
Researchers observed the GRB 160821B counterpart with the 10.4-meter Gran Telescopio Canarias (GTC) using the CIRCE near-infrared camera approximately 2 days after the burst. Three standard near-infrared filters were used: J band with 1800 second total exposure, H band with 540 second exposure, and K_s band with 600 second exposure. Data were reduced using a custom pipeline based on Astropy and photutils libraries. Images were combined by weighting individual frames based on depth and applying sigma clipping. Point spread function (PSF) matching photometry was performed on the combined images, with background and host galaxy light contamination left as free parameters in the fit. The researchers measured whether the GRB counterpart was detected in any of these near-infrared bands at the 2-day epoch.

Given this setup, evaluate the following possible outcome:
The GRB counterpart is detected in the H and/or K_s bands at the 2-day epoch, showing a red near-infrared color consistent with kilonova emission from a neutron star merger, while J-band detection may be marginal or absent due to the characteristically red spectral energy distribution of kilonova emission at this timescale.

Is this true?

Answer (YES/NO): NO